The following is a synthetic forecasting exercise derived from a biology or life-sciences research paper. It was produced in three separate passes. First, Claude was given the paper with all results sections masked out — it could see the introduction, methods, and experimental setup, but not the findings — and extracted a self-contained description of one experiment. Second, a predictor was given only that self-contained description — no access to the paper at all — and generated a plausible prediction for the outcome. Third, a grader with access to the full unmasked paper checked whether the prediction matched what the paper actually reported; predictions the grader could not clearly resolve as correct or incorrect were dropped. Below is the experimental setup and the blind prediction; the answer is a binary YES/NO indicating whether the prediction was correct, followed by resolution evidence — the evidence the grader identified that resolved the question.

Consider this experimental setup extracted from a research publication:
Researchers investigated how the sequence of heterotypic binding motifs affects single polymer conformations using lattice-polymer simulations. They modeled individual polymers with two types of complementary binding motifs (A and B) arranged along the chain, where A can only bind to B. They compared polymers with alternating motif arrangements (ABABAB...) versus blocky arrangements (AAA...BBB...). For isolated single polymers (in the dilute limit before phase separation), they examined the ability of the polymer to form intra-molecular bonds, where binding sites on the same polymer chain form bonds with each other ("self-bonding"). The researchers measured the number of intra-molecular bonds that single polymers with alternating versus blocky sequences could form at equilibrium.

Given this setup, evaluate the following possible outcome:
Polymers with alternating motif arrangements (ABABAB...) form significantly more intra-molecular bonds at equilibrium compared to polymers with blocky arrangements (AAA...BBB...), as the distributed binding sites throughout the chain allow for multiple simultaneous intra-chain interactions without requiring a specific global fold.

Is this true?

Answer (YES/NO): YES